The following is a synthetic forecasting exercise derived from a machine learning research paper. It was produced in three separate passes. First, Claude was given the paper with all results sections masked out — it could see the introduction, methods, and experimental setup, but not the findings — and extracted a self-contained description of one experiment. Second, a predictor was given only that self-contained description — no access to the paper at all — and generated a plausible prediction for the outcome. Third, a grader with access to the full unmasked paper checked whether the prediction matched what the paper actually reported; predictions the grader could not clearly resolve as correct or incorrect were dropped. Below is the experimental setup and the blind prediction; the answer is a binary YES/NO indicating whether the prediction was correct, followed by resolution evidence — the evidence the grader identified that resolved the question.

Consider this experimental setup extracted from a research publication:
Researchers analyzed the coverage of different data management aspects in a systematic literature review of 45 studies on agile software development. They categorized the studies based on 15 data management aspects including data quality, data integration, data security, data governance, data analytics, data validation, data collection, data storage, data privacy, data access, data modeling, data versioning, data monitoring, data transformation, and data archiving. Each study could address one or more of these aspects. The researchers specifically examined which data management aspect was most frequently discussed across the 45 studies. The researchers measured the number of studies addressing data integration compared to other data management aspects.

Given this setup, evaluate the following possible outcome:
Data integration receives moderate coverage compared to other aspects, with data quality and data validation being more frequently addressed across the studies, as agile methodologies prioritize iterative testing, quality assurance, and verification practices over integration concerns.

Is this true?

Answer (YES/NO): NO